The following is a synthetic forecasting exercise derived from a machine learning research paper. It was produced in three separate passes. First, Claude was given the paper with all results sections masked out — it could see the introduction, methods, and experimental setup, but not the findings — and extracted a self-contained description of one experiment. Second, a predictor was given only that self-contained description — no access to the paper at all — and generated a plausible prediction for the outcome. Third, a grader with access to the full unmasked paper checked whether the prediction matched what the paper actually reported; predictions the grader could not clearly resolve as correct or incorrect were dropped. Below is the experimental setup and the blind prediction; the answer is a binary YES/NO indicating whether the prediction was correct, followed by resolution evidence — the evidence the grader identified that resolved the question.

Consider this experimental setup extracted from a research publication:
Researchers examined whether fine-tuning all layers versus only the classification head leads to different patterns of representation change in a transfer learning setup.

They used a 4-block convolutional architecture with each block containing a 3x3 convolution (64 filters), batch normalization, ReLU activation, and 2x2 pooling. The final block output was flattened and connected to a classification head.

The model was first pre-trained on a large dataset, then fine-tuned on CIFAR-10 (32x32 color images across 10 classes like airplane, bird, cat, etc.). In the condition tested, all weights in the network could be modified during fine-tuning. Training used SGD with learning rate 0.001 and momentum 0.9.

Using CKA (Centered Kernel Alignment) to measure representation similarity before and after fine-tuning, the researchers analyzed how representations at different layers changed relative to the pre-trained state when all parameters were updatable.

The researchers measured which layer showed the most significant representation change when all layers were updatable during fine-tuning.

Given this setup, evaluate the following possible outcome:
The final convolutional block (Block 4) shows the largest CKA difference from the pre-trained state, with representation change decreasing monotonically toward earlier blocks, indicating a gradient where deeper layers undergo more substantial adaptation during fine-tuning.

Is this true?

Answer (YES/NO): NO